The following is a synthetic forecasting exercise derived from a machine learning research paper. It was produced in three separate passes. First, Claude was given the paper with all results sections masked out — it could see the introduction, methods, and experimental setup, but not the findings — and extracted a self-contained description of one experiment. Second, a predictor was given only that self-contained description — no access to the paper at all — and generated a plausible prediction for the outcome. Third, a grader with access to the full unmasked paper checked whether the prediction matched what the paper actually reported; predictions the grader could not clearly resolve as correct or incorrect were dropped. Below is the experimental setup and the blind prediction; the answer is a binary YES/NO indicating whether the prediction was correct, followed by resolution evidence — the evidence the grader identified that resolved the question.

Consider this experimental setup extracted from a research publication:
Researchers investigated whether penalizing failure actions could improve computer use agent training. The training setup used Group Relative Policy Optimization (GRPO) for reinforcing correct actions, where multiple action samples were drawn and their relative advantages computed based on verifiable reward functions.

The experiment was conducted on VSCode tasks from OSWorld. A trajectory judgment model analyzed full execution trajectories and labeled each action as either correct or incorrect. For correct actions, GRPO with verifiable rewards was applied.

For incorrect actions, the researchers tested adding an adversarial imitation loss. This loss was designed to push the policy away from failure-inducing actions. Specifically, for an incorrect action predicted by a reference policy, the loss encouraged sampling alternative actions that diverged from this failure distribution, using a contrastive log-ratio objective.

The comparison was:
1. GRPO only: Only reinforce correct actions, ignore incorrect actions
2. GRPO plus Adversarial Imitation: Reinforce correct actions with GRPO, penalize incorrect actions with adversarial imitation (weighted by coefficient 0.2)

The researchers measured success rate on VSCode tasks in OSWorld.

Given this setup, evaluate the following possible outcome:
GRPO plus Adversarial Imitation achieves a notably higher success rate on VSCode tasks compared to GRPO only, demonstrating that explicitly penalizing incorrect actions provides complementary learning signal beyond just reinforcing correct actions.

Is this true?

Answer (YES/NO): YES